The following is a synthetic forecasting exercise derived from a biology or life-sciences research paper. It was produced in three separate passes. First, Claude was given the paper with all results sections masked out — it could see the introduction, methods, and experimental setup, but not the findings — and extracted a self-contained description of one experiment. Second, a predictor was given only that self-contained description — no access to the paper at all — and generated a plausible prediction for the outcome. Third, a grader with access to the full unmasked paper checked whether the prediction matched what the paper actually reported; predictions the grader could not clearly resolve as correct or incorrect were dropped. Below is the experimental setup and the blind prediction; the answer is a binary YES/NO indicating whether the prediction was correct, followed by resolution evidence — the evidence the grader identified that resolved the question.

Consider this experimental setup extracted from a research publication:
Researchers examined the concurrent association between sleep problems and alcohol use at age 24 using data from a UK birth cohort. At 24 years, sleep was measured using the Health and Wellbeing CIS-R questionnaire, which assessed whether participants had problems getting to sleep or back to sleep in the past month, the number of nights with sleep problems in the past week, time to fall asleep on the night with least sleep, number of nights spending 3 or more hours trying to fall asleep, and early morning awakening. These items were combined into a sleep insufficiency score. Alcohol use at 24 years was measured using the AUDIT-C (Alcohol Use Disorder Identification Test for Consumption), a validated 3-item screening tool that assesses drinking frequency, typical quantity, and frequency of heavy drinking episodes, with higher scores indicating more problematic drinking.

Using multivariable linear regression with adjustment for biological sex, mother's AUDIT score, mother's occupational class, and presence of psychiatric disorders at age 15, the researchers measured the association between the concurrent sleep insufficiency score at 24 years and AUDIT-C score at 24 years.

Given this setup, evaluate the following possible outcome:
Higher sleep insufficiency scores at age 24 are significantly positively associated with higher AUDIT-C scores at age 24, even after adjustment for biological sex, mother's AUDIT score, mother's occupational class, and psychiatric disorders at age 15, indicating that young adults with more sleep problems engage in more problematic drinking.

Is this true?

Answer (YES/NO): NO